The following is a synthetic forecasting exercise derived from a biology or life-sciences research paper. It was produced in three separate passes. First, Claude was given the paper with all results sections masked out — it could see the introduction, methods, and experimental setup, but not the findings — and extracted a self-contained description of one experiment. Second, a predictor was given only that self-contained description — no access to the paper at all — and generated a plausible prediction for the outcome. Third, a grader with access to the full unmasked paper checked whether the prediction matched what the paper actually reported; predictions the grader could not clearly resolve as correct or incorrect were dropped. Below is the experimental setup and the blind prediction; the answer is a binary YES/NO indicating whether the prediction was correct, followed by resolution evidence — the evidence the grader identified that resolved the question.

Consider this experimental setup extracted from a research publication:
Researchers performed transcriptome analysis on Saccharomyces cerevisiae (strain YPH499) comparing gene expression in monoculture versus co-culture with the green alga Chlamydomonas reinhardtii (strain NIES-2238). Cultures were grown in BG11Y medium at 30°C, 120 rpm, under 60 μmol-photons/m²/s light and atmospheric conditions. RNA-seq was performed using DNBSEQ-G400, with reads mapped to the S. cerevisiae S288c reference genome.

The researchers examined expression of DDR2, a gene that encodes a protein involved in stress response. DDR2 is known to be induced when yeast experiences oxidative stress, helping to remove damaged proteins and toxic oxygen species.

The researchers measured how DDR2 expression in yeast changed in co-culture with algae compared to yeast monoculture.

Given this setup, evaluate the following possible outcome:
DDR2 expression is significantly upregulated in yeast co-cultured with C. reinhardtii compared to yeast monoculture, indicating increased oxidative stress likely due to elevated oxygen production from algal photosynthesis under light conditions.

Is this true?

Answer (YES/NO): YES